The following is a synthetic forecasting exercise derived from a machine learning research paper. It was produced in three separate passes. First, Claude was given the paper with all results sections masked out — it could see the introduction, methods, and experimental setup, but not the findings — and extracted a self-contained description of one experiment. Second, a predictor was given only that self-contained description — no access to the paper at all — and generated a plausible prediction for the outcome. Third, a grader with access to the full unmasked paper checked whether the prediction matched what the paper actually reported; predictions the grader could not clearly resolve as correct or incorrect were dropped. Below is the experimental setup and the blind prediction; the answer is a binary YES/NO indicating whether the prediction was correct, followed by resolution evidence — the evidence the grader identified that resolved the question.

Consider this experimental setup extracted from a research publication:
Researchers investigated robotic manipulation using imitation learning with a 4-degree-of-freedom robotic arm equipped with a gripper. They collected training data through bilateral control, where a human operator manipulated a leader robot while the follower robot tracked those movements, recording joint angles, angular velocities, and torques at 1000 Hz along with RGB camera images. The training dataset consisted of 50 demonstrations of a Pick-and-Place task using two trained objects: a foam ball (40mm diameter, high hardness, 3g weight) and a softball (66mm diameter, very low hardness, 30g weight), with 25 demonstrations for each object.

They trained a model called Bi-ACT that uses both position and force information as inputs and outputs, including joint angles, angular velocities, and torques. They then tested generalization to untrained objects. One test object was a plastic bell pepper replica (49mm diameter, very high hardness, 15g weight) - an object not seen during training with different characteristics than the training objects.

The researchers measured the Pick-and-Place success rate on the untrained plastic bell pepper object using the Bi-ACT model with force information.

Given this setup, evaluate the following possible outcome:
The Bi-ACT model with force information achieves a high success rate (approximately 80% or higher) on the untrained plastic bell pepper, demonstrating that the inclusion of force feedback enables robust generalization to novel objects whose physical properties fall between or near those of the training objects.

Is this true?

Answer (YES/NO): YES